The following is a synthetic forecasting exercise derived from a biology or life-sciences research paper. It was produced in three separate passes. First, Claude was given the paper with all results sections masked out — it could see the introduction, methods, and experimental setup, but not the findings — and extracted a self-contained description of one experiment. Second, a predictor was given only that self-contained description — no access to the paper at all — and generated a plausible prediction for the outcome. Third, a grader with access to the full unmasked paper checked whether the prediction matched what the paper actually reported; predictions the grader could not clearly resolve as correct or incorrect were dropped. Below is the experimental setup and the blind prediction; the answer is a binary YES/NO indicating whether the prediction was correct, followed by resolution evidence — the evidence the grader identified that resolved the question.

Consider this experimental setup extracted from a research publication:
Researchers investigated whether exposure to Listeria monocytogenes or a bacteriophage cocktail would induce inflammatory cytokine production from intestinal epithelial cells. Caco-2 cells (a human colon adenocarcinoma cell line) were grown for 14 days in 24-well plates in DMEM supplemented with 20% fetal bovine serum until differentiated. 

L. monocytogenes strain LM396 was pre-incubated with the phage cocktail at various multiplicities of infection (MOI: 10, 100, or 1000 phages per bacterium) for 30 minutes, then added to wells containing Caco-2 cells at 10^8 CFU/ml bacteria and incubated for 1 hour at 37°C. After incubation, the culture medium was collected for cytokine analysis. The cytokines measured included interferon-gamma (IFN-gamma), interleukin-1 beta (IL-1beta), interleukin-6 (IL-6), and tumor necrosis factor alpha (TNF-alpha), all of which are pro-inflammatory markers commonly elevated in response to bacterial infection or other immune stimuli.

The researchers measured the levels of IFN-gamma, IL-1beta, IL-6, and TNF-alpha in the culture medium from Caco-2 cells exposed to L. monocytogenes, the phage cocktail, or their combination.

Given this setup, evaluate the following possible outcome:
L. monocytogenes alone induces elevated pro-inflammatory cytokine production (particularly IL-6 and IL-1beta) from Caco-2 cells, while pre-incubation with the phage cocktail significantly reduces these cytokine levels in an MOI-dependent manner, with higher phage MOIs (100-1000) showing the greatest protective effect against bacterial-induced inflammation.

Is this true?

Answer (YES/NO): NO